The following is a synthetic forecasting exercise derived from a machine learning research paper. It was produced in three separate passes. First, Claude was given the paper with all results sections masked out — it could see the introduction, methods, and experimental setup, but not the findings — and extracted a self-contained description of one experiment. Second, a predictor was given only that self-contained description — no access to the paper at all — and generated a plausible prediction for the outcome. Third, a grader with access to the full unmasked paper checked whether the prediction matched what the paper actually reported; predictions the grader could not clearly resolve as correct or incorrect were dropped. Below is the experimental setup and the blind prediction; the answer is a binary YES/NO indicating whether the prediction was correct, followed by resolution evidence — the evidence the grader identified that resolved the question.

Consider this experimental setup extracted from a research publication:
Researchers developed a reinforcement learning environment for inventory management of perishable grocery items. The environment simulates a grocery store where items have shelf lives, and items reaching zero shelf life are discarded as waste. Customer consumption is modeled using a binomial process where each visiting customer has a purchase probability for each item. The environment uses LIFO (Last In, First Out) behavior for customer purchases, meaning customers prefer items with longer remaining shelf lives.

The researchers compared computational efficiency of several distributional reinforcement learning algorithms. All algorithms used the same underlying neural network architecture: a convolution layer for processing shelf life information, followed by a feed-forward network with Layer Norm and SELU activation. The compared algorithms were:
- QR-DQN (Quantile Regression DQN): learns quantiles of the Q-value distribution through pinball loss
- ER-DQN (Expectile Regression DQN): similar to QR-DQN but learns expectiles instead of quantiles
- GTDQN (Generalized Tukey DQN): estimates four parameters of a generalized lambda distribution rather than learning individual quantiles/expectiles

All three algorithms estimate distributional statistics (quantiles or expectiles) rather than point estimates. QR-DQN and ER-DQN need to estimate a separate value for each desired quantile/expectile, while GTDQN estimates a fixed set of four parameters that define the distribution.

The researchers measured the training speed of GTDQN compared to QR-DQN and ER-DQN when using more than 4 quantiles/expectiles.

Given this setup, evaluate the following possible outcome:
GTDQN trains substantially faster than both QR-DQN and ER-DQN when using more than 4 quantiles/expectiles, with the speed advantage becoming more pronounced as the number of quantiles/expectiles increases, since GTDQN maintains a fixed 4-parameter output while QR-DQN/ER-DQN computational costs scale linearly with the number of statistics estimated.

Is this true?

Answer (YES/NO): NO